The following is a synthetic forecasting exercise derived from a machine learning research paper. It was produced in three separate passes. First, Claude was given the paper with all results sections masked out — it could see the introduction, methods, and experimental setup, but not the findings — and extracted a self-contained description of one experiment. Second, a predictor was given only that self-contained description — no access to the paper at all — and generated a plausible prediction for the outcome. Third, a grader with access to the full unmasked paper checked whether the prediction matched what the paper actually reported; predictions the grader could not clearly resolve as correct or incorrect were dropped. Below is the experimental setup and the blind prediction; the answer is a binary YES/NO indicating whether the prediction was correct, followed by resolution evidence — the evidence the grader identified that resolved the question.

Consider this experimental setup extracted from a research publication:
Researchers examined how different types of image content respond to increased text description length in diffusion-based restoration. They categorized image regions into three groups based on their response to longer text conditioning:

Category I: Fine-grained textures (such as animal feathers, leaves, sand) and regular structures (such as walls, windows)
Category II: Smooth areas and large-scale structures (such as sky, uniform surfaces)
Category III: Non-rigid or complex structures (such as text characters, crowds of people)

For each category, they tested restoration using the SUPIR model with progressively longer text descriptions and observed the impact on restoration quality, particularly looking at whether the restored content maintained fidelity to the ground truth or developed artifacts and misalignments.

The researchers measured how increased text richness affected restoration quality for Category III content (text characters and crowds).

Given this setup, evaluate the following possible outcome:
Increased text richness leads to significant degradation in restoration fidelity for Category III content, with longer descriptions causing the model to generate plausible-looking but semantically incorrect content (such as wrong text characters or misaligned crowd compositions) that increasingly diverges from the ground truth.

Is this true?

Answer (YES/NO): YES